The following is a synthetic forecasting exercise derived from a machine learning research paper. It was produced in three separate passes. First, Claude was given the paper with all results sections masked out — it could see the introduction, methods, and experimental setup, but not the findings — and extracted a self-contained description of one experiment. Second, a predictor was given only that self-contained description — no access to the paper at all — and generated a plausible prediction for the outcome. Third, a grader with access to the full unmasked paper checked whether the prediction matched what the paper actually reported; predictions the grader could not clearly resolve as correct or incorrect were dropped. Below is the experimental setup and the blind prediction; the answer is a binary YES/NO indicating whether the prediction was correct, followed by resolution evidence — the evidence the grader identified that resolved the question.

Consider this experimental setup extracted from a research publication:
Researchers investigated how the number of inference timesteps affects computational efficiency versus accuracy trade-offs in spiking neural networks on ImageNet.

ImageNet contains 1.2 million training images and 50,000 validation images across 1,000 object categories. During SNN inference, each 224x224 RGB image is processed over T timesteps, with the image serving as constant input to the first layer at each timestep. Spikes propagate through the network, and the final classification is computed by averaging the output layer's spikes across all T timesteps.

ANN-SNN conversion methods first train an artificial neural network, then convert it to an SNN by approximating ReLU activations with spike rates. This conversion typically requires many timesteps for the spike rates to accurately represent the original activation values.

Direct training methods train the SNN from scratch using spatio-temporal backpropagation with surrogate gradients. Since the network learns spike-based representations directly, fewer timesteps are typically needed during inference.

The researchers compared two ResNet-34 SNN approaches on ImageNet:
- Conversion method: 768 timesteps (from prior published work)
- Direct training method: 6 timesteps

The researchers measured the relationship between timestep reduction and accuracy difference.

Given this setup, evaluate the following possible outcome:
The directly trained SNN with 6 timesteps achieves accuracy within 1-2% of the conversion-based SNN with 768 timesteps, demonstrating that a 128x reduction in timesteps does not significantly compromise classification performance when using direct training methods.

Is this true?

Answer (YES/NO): NO